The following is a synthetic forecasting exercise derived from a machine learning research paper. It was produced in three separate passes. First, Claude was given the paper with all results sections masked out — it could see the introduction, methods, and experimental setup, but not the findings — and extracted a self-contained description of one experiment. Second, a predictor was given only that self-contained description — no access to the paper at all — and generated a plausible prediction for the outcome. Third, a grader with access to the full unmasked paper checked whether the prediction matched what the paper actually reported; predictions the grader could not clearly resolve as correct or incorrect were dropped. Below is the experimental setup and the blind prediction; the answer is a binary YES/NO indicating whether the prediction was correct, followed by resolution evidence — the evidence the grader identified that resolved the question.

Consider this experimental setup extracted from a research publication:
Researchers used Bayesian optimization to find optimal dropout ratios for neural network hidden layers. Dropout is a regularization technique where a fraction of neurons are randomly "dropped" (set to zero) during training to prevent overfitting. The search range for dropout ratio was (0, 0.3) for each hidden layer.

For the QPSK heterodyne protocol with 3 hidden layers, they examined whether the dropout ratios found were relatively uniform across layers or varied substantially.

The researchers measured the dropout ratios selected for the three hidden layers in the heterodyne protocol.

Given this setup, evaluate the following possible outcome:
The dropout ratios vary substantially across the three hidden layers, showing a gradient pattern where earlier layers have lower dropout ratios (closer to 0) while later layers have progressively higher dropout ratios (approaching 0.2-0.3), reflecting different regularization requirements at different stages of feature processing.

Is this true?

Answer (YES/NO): NO